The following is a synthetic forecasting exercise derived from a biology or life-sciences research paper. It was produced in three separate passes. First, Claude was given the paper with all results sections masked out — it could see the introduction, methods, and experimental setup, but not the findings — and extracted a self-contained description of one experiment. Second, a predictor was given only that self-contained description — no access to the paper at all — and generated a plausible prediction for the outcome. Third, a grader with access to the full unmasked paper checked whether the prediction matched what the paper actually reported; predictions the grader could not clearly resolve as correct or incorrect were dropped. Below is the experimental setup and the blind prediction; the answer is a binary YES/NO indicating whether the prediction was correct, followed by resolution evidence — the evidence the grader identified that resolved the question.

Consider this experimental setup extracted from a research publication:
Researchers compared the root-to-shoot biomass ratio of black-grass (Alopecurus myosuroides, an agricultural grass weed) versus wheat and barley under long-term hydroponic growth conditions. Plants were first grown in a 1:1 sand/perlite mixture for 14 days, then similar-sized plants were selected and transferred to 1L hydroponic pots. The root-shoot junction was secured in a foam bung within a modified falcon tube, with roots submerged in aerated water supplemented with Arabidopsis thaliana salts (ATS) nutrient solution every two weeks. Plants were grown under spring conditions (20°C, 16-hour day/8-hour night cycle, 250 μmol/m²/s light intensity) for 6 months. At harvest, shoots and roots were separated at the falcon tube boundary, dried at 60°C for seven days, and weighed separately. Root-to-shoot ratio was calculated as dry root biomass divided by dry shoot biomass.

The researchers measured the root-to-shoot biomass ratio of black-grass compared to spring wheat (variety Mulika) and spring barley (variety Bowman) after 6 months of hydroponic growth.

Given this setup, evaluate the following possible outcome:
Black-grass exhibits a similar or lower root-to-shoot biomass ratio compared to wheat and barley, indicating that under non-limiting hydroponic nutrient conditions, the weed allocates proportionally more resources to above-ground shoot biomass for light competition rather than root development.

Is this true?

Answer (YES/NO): NO